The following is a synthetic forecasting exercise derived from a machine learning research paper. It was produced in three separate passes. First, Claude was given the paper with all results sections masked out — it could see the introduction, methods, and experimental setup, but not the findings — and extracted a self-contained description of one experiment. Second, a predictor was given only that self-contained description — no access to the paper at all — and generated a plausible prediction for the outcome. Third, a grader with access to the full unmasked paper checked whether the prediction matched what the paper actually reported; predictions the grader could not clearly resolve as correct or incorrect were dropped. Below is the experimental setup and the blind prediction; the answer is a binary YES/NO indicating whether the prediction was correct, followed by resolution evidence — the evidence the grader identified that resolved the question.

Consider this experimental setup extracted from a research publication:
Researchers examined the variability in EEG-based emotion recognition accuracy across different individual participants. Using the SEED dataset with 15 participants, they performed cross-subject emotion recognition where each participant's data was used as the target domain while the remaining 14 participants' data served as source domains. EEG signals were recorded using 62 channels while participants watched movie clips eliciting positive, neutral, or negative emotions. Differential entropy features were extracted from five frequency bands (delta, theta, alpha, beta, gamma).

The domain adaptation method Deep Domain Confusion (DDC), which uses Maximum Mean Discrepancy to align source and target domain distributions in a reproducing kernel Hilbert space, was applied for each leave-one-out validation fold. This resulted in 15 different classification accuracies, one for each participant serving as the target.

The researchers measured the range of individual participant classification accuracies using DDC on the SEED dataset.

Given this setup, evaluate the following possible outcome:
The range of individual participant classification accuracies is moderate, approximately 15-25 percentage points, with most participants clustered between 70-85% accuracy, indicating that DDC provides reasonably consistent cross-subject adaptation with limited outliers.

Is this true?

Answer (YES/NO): NO